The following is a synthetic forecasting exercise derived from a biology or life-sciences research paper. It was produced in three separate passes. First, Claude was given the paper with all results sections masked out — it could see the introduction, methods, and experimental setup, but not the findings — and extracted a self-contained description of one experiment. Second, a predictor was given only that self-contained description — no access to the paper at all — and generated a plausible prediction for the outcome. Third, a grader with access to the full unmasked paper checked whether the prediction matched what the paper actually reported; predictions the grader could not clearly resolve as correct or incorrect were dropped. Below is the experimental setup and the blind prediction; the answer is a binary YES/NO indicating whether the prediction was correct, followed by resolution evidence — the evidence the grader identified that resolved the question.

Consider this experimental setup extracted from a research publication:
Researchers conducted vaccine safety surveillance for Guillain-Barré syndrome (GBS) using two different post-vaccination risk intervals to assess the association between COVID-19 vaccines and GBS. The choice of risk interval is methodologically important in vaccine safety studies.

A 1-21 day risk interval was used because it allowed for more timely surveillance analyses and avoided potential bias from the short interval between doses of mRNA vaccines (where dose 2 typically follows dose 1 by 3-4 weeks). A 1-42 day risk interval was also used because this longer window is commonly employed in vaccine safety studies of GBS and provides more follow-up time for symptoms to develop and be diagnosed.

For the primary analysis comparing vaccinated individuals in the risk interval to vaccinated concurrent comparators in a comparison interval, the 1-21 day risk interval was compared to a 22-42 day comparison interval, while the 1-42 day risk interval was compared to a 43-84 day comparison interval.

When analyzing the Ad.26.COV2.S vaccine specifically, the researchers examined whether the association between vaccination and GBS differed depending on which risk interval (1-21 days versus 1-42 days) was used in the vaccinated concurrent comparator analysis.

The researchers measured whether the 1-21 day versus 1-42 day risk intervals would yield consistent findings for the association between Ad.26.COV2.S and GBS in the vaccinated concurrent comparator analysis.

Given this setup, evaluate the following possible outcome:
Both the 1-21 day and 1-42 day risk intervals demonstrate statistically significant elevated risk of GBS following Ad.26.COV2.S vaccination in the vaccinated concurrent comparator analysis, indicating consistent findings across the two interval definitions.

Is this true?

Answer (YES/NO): NO